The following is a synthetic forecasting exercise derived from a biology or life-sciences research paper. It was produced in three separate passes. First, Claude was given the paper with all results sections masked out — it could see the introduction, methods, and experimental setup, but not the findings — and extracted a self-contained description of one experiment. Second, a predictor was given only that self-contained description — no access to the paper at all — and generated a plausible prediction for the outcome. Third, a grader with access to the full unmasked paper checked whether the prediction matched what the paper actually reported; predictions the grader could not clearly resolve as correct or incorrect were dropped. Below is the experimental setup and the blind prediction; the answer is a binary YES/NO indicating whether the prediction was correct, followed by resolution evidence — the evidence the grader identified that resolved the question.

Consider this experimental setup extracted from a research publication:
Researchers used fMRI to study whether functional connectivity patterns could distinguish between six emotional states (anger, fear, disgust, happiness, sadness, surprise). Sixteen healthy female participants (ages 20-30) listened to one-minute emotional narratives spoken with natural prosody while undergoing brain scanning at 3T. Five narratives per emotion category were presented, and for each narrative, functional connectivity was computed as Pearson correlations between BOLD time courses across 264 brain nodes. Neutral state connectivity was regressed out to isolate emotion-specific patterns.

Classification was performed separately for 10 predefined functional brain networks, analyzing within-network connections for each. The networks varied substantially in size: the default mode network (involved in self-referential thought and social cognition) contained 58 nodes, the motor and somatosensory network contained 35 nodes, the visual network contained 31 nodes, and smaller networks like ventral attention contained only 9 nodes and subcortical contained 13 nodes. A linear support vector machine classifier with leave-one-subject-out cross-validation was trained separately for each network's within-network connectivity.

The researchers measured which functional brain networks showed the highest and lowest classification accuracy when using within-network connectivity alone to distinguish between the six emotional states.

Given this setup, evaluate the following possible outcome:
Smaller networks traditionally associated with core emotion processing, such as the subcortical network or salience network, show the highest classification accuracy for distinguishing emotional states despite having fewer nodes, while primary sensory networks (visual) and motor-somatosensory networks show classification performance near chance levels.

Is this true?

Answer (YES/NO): NO